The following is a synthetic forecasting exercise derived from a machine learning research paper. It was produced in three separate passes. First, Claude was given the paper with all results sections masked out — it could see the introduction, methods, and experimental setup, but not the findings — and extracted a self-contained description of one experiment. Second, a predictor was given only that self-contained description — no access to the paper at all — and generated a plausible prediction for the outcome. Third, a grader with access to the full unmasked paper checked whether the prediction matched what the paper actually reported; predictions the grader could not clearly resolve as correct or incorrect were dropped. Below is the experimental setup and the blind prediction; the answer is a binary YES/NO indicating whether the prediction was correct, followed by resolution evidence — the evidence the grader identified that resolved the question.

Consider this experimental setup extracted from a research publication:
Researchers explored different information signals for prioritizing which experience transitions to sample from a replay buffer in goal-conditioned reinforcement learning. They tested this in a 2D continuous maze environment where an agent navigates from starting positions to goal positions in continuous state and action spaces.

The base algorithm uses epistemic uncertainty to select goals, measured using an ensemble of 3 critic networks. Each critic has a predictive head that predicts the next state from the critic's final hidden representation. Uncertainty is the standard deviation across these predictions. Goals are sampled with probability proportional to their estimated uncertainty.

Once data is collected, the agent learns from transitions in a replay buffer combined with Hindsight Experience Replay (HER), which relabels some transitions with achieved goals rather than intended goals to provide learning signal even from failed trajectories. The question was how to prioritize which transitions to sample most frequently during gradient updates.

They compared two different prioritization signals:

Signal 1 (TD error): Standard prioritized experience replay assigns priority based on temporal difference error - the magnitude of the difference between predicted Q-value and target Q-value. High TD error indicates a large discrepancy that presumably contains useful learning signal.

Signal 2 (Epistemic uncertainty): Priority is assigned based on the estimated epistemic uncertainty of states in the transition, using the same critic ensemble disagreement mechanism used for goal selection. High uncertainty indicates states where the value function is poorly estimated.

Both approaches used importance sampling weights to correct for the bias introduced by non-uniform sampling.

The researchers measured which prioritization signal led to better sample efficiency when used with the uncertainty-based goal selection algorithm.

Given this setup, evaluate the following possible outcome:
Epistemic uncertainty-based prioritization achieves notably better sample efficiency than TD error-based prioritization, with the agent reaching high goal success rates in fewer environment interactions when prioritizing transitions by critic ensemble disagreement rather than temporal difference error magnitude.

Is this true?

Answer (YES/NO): YES